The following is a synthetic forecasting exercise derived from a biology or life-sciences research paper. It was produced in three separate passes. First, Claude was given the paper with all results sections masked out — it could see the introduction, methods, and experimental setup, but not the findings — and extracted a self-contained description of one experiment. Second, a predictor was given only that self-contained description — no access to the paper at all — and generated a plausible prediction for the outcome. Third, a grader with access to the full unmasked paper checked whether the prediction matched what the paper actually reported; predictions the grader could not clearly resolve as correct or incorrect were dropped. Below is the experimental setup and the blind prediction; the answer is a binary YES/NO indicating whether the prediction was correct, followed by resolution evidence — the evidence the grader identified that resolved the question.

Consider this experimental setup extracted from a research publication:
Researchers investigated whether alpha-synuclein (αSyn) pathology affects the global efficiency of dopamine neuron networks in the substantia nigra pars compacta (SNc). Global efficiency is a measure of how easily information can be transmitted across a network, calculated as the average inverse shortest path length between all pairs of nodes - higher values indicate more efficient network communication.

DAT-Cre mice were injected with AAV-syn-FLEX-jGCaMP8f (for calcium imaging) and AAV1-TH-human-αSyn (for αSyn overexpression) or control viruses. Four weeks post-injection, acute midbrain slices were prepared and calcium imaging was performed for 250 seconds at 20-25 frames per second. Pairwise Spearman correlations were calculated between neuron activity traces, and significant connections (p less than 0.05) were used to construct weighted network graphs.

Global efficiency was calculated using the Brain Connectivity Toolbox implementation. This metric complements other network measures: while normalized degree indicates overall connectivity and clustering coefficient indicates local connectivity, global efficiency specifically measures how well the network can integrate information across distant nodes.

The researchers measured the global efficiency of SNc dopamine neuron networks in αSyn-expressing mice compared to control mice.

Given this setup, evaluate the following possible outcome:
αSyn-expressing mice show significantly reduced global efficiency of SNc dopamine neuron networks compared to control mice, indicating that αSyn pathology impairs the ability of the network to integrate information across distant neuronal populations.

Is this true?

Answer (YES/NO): NO